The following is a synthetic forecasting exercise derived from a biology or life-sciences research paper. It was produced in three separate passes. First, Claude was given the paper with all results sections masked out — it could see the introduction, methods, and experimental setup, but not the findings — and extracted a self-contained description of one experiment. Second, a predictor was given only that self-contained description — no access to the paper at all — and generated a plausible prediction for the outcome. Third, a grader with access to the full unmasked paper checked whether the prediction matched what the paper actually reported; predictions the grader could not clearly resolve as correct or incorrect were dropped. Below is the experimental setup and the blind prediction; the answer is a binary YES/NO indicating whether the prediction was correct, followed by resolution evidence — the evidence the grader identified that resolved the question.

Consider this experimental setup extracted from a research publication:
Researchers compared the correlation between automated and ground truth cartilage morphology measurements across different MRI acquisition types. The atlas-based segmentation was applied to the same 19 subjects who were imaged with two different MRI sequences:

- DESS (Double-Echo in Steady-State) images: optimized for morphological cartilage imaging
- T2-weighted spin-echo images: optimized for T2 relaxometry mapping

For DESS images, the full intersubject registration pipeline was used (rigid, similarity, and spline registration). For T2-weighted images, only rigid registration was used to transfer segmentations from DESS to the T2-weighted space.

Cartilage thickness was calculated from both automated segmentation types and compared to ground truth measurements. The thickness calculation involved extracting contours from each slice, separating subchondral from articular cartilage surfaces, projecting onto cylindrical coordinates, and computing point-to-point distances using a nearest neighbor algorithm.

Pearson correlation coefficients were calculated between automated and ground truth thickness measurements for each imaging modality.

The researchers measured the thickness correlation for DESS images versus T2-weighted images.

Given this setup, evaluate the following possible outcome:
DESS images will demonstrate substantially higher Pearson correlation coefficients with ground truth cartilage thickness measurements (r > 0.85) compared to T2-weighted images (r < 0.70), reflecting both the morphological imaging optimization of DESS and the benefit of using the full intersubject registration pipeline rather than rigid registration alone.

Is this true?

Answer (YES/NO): YES